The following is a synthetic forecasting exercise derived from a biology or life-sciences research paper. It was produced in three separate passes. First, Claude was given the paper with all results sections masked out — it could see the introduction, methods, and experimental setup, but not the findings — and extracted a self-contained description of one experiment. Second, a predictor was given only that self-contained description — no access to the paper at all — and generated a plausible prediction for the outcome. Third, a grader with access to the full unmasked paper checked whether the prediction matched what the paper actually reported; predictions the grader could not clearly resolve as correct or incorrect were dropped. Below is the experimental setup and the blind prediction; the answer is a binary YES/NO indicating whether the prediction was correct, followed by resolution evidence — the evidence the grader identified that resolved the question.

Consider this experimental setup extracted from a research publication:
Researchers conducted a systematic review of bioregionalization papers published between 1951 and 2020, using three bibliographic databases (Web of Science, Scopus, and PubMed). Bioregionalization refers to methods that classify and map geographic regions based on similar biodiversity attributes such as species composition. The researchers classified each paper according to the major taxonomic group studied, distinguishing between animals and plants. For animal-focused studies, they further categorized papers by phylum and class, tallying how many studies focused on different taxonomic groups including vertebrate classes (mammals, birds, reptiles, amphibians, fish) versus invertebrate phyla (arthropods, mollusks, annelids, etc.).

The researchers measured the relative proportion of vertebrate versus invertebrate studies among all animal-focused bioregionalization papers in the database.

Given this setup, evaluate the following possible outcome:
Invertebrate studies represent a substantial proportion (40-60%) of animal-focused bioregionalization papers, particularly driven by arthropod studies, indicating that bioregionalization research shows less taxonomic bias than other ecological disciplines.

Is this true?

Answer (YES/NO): NO